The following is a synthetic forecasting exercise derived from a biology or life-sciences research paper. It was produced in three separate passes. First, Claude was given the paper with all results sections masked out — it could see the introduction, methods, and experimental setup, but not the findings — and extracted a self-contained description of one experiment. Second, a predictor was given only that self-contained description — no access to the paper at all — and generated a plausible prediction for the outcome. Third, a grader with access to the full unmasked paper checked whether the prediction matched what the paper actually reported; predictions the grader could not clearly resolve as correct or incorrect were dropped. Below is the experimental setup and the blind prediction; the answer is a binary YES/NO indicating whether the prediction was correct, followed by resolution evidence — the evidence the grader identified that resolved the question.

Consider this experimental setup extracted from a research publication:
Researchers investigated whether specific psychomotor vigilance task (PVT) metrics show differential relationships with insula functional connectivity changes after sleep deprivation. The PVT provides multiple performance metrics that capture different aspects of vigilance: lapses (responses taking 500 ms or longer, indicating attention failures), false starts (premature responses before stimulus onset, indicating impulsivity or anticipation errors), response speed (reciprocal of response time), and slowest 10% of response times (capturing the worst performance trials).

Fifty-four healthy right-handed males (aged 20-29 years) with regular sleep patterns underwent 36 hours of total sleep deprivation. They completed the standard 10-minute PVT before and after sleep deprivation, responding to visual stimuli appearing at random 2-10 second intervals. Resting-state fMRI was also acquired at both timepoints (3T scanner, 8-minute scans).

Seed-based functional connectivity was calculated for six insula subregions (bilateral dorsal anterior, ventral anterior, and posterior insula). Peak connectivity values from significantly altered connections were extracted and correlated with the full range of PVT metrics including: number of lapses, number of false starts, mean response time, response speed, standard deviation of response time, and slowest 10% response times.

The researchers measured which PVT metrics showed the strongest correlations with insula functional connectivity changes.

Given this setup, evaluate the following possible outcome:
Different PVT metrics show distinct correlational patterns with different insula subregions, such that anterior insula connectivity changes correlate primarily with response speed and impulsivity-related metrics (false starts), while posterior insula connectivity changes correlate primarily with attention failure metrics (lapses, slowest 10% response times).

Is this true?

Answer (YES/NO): NO